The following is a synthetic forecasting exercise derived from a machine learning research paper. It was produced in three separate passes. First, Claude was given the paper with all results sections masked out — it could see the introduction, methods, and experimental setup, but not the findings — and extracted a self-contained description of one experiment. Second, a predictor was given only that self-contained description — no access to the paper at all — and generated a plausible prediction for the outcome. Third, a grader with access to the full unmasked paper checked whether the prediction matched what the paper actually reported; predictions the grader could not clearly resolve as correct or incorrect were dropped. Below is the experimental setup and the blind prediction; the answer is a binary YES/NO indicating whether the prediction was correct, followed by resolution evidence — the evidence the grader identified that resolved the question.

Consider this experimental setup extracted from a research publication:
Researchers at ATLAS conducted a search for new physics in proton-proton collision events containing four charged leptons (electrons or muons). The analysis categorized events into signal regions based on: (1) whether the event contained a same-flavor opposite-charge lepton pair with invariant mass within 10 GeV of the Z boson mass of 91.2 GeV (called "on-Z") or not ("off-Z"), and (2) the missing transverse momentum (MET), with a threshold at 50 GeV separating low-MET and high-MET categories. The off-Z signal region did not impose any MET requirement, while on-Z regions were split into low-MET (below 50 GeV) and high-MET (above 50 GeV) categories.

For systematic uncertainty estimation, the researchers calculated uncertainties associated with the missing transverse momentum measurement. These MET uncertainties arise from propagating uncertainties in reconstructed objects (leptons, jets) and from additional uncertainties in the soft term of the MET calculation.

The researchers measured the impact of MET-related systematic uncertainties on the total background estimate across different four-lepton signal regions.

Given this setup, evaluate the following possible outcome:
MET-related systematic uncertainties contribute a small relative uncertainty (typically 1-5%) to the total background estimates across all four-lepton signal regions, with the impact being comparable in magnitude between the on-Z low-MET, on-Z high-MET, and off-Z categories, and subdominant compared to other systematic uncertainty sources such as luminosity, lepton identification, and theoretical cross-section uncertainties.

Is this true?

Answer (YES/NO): NO